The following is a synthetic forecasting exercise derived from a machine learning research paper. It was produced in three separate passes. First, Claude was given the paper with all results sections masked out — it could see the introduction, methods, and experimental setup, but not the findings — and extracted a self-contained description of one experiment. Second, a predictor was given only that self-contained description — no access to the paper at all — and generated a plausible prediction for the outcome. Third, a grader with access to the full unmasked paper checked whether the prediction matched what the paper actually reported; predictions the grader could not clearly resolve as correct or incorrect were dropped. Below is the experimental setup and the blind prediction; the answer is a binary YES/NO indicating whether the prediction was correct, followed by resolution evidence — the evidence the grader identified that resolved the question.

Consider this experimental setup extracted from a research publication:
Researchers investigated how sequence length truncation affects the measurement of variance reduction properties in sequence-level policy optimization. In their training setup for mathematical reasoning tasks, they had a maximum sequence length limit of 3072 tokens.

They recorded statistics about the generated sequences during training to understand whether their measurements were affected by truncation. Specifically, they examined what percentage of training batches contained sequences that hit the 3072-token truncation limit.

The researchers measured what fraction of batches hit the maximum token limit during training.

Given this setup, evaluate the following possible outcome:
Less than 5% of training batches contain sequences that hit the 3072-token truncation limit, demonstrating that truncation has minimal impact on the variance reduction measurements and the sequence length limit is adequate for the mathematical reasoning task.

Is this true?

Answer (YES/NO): NO